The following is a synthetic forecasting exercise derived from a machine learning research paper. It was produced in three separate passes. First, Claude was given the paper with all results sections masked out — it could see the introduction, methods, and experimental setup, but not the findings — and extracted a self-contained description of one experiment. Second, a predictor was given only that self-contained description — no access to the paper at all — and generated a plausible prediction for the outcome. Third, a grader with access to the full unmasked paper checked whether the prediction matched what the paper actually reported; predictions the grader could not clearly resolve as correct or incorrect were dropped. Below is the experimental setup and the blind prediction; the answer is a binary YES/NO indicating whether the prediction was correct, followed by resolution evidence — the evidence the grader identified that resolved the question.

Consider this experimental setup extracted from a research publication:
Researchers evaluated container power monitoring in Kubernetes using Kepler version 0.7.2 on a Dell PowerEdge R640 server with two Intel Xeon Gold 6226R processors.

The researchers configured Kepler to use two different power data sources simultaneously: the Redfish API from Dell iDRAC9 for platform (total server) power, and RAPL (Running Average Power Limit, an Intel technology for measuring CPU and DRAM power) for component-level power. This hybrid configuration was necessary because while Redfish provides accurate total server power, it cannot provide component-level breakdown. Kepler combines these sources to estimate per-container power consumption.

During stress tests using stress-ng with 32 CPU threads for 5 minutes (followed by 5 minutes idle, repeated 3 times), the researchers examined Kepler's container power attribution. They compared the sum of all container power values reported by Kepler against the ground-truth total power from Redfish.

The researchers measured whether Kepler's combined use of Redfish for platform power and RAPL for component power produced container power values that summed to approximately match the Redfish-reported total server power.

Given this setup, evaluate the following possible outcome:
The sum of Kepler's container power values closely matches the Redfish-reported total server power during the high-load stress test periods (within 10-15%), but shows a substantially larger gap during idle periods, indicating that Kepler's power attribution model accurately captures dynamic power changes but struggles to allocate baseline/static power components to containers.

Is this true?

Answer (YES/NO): NO